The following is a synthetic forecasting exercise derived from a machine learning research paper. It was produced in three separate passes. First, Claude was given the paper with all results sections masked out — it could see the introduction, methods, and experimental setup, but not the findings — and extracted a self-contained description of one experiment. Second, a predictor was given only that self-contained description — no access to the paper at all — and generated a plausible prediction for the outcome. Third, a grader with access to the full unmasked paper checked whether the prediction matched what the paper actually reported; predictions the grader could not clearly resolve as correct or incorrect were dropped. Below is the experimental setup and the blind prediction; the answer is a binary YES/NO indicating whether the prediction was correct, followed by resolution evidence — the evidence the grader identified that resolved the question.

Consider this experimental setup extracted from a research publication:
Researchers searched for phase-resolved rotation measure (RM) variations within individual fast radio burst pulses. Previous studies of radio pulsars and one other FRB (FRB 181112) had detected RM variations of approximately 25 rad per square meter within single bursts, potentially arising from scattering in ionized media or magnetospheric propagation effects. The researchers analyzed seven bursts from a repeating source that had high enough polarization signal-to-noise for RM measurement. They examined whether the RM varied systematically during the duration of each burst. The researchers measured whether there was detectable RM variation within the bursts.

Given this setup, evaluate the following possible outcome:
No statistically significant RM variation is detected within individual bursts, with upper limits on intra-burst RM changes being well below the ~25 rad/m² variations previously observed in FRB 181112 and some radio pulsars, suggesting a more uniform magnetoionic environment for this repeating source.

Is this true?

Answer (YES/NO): NO